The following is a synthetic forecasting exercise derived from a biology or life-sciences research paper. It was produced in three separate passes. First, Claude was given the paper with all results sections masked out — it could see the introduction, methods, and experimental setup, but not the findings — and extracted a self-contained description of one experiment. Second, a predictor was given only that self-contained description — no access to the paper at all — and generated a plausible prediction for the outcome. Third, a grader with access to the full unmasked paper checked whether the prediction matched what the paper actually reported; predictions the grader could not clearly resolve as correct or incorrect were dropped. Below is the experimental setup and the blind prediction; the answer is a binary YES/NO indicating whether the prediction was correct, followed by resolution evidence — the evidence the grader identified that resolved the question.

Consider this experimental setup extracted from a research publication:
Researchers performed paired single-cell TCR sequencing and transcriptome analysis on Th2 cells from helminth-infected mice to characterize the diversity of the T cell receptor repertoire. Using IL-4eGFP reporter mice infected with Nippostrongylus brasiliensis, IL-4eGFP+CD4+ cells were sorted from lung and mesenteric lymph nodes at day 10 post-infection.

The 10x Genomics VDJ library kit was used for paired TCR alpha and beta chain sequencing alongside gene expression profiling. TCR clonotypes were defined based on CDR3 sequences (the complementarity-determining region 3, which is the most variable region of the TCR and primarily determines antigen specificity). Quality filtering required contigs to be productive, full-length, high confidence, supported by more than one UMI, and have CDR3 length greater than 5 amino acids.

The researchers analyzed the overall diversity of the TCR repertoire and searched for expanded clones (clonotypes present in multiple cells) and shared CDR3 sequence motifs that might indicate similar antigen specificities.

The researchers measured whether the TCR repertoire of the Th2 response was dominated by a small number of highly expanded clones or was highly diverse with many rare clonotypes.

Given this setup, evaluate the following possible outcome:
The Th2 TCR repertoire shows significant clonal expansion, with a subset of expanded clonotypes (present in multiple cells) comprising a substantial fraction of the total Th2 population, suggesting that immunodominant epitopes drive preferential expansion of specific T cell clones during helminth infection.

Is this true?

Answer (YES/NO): NO